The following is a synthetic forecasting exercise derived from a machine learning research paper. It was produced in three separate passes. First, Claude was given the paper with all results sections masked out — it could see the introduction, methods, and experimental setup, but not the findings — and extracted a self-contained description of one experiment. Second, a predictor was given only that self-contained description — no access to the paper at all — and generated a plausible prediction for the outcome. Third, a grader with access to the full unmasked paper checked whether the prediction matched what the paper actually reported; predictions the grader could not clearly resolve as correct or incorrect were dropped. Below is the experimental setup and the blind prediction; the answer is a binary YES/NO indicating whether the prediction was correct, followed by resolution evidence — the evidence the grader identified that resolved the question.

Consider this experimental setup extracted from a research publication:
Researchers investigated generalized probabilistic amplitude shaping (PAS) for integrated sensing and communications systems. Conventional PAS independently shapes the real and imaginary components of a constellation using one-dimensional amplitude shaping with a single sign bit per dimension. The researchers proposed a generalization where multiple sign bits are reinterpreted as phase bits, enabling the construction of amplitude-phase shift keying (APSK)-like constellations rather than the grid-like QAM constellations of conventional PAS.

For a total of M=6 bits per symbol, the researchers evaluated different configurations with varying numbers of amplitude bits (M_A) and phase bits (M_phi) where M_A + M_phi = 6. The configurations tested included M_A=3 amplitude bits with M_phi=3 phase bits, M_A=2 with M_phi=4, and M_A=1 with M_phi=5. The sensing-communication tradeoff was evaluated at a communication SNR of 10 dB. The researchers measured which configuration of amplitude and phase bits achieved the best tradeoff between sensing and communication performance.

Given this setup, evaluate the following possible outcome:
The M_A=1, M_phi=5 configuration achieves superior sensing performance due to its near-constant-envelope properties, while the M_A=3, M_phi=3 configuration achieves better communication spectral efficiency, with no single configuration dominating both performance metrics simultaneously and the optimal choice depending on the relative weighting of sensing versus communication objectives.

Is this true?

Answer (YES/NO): NO